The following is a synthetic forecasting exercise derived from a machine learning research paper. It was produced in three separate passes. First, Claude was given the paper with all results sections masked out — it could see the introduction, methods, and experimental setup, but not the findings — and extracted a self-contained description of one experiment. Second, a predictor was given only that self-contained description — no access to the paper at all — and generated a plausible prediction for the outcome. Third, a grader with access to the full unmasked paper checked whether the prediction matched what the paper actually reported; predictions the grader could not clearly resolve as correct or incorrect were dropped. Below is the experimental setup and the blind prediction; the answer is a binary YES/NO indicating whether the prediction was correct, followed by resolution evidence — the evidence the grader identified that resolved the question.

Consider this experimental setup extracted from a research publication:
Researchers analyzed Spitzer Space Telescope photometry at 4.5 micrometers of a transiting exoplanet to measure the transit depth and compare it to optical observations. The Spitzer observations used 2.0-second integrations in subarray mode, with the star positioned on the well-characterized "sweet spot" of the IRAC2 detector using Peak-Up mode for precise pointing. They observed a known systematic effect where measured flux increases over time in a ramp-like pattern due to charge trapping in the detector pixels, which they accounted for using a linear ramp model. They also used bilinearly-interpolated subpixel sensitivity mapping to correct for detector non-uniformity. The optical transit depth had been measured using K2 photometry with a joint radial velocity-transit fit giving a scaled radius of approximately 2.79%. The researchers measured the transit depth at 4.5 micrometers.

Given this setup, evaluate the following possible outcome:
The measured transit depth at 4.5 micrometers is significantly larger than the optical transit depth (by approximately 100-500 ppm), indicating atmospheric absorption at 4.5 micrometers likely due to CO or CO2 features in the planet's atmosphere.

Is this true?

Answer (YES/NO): NO